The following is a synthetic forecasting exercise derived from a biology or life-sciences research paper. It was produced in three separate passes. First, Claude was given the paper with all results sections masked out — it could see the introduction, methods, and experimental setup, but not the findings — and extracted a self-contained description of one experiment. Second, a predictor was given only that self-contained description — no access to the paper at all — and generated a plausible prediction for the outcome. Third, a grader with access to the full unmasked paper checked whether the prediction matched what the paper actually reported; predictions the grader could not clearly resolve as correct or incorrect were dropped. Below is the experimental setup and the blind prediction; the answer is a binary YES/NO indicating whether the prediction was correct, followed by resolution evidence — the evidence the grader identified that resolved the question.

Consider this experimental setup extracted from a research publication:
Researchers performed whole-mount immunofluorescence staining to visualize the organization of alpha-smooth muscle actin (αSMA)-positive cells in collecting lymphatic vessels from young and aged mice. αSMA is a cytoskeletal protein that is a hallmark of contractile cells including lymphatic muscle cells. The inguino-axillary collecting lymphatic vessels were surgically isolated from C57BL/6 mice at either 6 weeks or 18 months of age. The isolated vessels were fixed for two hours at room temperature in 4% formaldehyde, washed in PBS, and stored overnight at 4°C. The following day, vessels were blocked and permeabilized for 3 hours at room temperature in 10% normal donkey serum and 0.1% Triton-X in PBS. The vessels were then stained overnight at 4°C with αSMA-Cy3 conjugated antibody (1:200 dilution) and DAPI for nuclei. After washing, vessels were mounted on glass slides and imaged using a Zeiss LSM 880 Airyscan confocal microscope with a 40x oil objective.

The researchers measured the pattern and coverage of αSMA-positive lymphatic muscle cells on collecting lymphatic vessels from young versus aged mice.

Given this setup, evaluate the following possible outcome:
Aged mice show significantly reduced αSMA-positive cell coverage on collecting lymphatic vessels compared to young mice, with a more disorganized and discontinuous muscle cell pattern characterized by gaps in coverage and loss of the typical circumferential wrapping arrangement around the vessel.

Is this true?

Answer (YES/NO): NO